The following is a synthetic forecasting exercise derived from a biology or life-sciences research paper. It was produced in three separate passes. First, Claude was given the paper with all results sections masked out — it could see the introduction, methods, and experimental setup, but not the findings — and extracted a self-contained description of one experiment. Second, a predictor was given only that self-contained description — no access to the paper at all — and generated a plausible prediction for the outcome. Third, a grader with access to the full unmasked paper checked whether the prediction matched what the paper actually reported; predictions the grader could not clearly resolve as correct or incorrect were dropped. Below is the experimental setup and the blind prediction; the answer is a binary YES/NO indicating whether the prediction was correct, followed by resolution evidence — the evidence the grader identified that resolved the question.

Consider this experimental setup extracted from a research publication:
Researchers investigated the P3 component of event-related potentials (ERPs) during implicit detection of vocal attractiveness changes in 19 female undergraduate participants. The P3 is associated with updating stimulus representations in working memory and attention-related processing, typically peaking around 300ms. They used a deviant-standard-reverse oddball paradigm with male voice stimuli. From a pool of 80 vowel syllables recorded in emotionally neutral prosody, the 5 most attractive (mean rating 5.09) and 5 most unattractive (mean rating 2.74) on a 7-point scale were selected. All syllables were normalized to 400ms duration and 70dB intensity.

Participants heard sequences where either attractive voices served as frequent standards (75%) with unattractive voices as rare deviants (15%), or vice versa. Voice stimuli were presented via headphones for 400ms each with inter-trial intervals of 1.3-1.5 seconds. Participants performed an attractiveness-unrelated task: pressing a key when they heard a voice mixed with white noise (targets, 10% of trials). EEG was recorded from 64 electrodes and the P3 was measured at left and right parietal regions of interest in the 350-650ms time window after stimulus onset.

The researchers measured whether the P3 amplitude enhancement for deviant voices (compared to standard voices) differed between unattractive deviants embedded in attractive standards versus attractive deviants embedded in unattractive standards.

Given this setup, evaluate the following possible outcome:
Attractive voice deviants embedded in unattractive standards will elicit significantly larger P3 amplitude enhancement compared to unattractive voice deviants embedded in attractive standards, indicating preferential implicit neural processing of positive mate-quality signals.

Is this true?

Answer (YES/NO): NO